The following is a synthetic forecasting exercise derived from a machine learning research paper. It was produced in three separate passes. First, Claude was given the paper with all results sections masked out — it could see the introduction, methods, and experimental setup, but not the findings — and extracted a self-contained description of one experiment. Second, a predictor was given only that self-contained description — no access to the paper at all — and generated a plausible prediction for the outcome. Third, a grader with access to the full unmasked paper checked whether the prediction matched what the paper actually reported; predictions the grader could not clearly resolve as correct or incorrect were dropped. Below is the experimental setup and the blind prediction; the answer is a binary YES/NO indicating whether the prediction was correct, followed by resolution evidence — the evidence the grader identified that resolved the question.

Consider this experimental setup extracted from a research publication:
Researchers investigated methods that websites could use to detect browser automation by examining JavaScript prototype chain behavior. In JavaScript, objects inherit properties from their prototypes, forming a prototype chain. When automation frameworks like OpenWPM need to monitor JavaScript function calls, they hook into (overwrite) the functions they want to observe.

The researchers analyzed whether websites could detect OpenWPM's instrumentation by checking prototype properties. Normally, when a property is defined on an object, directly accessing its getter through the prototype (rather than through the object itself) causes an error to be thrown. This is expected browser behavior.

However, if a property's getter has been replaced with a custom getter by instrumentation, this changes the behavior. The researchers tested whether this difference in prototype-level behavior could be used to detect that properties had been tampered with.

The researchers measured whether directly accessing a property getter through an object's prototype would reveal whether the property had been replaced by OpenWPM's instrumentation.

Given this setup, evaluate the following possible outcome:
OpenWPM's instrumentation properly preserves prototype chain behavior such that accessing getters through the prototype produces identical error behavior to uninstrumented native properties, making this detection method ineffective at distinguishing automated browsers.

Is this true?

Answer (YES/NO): NO